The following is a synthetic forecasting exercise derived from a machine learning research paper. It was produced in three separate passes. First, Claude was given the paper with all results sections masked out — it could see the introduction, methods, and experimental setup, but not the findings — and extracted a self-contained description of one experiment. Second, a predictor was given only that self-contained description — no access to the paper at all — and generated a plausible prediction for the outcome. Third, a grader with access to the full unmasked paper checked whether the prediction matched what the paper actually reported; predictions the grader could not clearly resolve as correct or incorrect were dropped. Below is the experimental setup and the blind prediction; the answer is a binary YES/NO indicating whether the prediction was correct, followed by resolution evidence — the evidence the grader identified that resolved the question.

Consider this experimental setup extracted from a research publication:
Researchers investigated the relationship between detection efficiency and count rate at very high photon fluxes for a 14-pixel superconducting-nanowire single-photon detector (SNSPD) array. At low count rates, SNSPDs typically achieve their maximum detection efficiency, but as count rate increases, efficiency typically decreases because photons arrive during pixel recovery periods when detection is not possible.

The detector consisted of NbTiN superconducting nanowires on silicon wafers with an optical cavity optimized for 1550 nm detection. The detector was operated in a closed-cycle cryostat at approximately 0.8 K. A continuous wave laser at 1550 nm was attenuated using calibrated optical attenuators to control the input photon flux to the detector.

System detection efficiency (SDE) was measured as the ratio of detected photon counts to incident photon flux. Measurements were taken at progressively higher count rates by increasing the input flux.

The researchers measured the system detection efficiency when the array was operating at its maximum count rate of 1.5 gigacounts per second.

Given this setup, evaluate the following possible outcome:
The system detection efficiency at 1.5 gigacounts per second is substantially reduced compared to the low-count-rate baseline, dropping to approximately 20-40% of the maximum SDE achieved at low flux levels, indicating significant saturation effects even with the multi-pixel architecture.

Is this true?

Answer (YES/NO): NO